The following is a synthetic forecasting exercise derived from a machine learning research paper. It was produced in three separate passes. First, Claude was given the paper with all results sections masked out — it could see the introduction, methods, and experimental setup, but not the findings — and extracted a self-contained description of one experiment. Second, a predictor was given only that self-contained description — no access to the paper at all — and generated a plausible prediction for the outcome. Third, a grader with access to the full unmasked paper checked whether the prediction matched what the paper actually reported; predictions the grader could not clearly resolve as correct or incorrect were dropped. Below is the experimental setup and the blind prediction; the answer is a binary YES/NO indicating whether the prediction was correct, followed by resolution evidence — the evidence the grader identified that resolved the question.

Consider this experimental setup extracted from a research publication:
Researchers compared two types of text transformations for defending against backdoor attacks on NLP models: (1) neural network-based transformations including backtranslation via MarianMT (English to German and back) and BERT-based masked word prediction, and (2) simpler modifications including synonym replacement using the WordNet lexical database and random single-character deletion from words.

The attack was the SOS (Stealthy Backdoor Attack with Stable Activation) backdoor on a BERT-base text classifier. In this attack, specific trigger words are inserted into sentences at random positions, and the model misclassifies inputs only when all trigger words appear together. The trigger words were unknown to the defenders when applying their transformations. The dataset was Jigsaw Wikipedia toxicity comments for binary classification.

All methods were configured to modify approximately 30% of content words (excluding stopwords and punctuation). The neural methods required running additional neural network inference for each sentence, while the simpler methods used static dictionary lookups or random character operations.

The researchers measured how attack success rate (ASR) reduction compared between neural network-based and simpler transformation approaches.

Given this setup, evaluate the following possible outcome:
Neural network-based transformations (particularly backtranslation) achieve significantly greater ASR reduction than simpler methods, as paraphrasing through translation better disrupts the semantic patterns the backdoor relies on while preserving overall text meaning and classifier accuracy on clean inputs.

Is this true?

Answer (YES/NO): NO